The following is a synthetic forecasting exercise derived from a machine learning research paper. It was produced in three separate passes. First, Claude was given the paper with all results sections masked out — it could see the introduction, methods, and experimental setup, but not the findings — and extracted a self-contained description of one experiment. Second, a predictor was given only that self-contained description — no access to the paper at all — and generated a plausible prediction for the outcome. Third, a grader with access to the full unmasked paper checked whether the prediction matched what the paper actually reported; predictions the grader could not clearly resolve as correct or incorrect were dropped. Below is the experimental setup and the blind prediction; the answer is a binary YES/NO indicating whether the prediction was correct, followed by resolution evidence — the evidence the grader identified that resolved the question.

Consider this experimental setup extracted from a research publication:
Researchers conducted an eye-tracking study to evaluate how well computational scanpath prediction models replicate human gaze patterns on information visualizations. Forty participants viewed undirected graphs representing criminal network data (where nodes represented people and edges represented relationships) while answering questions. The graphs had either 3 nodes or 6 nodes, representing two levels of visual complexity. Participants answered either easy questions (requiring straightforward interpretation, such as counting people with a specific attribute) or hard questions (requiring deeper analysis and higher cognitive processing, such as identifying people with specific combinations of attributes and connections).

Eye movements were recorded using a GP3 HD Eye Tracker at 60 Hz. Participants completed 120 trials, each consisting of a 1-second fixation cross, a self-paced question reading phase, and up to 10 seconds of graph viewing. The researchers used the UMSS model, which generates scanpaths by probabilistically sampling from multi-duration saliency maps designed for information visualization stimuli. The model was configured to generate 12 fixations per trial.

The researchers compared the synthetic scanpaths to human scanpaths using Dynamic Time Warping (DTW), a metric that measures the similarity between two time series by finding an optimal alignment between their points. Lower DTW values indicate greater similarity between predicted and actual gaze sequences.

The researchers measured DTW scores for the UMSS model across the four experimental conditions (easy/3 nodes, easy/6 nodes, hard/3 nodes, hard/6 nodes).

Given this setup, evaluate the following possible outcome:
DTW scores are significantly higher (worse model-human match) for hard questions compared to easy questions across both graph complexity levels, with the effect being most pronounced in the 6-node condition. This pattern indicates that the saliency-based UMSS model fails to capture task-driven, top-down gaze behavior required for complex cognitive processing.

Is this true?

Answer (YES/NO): NO